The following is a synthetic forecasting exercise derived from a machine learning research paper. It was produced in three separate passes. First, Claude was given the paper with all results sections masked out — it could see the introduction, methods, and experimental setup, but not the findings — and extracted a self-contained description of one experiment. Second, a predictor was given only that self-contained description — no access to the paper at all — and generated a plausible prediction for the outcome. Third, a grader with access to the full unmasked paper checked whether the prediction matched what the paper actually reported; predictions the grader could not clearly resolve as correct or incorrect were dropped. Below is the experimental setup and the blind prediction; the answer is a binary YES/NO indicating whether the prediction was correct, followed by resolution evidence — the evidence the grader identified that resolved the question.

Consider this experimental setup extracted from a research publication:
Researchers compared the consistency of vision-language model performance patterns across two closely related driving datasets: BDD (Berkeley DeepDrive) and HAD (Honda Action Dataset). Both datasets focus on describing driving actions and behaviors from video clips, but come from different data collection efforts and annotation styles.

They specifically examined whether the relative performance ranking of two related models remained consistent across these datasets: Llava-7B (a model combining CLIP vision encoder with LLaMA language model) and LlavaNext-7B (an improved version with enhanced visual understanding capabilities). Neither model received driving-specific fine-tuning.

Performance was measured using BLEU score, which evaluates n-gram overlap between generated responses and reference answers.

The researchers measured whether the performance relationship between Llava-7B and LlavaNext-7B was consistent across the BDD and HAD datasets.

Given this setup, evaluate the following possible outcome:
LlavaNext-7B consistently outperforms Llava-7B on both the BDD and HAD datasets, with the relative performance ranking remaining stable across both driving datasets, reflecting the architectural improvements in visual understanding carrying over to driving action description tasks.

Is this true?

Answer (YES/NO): YES